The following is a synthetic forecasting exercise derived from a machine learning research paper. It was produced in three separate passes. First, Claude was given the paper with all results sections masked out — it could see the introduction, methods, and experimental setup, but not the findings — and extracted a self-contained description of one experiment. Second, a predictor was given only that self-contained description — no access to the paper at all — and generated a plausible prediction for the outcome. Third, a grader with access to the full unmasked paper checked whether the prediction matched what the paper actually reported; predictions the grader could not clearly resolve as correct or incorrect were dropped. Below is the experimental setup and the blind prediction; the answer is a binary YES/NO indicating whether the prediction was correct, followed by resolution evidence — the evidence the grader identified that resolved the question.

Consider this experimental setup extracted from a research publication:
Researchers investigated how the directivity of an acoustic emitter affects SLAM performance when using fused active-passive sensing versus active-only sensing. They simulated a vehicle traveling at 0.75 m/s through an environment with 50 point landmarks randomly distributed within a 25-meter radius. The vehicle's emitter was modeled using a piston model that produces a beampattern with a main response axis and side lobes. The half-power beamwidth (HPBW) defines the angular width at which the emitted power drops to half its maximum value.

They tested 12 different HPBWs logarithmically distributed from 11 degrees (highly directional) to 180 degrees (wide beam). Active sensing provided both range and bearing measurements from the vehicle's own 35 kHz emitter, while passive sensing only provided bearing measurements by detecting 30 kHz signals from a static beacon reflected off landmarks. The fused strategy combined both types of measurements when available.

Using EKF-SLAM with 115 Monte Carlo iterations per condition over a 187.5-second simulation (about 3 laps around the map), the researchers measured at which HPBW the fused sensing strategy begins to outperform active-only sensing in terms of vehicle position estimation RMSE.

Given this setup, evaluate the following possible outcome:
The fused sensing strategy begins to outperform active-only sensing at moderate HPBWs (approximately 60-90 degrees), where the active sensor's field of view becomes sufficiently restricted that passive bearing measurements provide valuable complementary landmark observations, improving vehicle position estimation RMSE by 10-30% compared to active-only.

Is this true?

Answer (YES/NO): NO